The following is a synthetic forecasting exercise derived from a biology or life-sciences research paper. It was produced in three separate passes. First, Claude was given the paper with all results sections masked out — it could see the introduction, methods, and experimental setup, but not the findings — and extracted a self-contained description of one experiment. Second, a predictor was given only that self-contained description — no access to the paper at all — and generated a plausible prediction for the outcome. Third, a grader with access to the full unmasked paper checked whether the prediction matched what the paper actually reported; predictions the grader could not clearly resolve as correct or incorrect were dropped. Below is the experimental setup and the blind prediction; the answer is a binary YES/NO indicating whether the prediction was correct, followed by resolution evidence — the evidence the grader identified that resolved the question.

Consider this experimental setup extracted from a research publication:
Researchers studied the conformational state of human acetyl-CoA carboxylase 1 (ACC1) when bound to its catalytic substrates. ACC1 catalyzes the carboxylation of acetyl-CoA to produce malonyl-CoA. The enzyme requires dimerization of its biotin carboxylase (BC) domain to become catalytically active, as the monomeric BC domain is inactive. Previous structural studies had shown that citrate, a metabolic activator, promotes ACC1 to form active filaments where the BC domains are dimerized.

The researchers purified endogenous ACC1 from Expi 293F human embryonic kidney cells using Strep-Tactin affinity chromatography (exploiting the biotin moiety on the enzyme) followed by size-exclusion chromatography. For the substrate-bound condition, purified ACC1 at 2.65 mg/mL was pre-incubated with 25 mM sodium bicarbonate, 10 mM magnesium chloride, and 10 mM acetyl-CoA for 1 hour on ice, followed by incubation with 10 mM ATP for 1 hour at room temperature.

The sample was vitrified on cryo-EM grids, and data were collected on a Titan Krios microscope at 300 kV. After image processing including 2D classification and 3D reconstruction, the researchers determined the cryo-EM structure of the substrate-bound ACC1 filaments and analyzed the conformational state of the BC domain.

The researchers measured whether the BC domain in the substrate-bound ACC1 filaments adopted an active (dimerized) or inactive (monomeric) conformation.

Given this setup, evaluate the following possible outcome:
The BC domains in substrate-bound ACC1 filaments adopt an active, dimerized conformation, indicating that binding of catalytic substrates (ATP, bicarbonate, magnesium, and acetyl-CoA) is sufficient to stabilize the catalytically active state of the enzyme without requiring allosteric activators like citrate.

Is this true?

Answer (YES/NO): NO